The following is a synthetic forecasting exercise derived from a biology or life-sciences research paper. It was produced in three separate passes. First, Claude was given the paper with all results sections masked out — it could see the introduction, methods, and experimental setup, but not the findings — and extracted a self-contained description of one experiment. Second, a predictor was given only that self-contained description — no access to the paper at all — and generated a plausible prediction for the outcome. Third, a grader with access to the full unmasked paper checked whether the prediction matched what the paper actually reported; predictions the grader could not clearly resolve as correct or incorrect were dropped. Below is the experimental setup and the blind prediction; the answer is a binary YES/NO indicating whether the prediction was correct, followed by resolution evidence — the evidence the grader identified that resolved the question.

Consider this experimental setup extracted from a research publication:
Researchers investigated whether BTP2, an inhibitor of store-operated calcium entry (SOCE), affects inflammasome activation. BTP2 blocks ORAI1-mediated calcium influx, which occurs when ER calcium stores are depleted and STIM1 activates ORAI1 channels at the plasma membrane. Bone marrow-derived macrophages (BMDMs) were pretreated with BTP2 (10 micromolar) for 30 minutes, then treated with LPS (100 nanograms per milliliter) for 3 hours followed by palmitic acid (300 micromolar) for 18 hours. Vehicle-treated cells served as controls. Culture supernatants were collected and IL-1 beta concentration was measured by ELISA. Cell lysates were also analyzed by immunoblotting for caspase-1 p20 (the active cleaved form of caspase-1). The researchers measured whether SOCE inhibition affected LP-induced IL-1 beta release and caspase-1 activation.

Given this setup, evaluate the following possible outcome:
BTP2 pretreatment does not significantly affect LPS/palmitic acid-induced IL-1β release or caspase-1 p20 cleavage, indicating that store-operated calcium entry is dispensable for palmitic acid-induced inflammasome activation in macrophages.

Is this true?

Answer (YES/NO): NO